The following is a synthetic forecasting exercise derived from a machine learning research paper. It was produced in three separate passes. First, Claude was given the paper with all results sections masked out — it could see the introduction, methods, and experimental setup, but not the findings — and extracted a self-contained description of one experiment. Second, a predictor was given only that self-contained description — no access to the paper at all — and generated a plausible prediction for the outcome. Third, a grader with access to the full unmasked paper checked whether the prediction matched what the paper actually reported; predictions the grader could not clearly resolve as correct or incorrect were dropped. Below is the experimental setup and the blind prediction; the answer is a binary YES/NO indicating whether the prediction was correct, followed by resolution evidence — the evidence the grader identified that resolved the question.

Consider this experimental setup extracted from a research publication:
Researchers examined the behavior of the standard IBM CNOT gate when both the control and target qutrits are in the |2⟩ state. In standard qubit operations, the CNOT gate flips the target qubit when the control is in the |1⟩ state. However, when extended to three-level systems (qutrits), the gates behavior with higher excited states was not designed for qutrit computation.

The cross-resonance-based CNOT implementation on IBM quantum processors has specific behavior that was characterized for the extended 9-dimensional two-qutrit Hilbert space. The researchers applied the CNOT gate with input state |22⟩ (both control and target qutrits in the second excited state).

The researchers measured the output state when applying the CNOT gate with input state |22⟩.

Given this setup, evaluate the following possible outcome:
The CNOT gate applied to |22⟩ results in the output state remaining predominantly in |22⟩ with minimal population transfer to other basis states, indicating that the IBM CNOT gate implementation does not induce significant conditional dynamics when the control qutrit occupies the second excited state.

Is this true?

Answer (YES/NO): NO